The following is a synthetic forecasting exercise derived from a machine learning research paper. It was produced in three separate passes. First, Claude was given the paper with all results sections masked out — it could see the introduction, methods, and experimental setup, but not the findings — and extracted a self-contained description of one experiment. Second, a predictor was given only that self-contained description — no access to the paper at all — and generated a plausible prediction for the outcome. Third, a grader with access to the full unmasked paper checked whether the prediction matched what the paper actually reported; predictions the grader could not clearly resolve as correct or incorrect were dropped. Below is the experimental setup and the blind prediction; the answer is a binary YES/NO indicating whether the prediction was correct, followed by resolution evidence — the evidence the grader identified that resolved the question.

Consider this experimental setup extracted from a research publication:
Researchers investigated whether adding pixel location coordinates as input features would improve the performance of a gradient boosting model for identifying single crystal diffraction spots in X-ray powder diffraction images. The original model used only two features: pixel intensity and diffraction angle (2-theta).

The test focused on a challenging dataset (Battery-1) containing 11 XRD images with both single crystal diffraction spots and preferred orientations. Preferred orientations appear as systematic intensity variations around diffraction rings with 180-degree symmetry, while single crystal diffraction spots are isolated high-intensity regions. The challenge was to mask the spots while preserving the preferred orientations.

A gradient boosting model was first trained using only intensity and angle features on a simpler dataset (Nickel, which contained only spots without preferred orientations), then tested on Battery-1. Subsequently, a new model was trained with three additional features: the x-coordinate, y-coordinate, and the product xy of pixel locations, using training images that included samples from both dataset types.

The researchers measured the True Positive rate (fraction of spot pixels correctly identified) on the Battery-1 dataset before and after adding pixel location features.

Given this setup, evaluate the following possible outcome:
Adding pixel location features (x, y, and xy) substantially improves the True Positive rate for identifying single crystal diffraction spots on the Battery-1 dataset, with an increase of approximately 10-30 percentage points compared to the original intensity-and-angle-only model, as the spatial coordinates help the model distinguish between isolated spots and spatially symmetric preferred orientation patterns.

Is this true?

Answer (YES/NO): NO